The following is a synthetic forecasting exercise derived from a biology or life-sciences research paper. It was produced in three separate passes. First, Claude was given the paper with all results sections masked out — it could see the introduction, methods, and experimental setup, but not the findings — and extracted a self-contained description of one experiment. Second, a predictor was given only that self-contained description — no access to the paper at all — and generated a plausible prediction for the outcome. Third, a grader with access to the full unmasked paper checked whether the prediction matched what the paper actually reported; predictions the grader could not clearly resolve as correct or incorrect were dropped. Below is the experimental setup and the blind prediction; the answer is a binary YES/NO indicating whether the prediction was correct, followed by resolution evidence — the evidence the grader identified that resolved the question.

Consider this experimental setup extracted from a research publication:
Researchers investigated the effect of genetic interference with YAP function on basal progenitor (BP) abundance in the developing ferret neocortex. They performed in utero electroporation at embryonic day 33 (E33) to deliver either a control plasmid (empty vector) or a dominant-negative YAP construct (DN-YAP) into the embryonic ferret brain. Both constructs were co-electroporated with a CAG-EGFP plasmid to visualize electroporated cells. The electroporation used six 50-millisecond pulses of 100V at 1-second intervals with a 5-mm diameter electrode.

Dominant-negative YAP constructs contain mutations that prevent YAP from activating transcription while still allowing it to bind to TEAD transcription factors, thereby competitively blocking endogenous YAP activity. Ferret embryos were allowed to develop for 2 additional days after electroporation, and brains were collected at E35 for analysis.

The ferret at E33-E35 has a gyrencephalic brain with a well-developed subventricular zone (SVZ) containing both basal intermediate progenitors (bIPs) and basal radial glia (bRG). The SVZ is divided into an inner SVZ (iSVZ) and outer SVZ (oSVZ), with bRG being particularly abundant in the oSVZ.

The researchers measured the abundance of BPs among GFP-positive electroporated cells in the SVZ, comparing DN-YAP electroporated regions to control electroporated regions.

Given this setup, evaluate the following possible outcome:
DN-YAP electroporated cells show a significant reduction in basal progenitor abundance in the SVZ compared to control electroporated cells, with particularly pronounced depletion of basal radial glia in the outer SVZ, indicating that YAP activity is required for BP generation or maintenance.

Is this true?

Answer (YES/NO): NO